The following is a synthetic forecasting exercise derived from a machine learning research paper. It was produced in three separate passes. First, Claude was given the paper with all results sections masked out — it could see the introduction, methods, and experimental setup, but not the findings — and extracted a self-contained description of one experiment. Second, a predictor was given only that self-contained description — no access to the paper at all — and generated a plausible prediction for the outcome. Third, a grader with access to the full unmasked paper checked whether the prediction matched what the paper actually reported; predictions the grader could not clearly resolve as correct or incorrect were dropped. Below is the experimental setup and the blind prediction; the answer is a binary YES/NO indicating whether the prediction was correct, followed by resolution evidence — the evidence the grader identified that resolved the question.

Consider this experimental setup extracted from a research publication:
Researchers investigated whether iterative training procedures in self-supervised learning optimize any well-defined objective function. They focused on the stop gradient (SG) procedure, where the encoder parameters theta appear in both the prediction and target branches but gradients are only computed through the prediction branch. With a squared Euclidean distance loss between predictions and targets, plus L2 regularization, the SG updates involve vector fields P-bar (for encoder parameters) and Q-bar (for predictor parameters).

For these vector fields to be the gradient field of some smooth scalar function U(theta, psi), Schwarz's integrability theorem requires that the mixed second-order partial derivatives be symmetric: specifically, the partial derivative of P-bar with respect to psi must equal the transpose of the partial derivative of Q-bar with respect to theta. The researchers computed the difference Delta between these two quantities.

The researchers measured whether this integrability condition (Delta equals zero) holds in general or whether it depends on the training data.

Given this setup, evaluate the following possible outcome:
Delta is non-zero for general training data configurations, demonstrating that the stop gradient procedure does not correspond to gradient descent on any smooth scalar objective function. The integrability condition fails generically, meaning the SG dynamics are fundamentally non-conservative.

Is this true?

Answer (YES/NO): YES